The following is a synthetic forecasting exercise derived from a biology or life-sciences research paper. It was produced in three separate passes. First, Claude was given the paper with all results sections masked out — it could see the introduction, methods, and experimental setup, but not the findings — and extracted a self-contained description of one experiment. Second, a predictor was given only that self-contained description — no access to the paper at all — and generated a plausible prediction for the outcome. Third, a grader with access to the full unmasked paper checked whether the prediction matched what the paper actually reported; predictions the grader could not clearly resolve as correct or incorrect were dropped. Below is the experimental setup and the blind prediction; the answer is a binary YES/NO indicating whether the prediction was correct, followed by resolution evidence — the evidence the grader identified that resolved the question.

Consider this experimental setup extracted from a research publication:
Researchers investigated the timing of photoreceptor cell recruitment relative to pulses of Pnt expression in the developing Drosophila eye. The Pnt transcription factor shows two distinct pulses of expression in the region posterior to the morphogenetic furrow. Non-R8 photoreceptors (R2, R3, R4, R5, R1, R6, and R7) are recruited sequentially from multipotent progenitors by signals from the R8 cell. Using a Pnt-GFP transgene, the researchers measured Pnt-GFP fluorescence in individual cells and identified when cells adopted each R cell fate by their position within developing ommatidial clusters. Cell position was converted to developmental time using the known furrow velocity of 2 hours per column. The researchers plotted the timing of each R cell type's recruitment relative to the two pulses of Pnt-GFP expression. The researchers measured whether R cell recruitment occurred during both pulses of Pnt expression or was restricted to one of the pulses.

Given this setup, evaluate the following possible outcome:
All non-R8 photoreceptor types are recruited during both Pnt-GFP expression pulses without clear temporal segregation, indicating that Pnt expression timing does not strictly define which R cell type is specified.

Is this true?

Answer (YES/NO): NO